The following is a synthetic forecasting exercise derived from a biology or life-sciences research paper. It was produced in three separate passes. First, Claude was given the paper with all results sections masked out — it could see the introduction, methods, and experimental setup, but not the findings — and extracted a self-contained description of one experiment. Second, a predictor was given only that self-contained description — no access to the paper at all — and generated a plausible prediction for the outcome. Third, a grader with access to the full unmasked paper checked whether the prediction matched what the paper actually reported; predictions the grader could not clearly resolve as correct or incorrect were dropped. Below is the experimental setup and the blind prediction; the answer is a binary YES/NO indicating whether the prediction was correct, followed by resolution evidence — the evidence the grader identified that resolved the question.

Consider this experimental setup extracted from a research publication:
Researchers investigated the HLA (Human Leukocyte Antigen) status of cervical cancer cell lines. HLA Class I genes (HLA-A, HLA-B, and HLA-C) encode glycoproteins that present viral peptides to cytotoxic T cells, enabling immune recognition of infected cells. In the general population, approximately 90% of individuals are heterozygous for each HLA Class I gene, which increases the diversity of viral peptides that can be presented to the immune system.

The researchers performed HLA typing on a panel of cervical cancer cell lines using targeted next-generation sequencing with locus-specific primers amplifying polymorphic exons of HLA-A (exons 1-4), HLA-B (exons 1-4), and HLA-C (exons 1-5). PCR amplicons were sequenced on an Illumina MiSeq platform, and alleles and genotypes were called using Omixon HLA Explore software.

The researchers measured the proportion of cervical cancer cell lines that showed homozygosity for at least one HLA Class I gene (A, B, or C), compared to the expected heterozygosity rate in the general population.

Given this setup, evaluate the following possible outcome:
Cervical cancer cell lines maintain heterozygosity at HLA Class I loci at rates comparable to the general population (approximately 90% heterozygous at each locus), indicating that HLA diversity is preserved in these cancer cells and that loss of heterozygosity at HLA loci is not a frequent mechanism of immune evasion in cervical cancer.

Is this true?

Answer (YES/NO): NO